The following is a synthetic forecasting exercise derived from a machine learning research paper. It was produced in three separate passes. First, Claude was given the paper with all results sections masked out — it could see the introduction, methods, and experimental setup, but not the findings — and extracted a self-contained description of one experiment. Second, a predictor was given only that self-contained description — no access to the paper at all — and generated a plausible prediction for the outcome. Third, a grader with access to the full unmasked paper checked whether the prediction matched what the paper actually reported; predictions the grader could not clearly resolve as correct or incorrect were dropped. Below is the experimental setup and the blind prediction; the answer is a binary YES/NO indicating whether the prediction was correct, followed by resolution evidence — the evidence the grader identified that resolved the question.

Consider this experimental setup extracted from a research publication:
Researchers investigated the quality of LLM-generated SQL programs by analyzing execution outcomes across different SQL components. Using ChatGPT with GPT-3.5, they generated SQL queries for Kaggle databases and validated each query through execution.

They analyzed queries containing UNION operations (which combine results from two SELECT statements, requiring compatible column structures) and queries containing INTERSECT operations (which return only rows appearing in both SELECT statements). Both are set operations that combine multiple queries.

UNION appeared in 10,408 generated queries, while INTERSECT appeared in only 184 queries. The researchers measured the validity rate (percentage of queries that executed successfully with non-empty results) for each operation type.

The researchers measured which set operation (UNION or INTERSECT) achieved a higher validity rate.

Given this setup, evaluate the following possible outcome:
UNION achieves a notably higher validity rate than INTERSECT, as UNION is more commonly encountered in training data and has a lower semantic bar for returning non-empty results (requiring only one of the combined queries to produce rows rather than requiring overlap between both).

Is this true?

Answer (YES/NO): YES